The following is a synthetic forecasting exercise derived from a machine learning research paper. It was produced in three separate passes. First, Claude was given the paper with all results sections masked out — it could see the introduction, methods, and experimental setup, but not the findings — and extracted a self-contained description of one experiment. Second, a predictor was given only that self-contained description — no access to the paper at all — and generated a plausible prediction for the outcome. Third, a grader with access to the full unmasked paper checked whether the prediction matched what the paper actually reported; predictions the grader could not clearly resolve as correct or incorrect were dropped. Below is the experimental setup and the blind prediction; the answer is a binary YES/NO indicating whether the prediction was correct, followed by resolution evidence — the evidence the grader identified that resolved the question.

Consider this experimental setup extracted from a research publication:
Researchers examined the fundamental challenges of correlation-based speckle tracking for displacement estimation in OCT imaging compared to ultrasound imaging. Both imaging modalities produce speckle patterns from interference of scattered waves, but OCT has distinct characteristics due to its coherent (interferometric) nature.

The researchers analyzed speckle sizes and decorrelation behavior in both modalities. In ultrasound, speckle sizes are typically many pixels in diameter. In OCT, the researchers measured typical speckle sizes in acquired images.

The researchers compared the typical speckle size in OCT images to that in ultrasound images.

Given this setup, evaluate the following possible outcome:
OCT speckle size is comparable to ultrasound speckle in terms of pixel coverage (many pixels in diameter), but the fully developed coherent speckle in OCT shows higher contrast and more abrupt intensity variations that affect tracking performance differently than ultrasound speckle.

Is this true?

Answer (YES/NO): NO